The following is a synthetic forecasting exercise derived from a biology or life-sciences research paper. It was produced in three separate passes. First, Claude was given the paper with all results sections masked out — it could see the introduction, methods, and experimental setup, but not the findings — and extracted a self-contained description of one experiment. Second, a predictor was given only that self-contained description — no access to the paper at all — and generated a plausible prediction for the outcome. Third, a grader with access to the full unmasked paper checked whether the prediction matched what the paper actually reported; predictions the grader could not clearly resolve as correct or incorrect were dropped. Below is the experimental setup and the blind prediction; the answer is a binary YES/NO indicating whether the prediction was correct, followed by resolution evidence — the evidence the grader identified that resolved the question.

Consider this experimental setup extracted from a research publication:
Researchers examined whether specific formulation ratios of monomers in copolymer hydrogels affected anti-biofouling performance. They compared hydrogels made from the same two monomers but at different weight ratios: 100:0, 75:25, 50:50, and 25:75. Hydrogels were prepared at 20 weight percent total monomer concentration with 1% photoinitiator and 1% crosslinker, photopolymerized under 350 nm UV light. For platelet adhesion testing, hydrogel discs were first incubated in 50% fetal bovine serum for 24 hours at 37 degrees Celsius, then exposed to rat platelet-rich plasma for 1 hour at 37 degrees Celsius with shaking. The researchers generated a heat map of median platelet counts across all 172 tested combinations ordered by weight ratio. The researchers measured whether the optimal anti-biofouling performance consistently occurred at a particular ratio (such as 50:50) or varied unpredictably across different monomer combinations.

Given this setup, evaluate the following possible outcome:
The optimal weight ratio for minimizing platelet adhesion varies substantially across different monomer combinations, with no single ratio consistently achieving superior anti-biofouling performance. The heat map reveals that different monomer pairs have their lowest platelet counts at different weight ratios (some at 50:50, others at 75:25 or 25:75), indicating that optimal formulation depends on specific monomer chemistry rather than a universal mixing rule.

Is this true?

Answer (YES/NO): YES